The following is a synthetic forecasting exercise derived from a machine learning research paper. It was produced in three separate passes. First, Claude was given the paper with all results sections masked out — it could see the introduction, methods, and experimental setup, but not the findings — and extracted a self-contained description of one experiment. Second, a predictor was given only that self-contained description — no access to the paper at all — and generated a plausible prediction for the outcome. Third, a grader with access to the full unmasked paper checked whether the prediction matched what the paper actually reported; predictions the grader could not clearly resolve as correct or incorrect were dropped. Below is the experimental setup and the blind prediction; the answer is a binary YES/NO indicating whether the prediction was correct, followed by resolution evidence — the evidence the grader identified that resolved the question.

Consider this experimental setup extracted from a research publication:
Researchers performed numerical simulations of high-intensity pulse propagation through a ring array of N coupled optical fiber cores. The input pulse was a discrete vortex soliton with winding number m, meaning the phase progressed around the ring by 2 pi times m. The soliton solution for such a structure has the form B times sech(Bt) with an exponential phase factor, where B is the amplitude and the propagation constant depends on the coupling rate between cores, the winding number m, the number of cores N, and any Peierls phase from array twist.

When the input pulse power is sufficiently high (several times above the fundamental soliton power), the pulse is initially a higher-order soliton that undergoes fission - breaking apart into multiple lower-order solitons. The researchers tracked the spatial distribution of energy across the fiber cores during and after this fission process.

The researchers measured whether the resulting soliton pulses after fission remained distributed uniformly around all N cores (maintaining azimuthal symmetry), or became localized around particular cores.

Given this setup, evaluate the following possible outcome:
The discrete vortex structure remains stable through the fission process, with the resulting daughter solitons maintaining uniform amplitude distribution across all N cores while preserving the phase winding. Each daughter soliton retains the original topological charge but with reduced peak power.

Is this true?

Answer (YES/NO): NO